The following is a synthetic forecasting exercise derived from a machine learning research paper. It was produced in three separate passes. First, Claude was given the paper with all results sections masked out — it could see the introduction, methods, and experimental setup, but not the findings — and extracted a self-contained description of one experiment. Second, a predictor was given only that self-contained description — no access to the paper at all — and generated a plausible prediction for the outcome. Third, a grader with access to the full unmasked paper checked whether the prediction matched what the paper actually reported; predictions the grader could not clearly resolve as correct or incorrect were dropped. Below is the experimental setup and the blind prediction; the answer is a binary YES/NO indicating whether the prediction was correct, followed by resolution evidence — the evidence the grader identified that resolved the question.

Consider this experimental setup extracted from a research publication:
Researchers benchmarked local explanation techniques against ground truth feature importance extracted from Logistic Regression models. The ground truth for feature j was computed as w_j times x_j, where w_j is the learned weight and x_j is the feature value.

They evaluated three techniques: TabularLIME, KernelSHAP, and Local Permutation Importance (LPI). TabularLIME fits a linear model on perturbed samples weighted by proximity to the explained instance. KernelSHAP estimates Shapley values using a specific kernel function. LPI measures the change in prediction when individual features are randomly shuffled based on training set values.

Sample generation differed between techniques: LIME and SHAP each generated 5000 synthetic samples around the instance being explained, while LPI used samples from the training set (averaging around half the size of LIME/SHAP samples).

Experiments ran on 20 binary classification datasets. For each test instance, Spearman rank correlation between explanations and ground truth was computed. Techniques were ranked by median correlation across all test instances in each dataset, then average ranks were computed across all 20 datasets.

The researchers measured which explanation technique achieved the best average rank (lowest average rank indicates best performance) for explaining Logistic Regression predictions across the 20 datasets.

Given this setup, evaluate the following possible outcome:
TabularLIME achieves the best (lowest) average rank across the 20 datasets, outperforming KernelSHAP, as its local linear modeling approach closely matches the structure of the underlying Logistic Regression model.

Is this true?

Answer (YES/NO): NO